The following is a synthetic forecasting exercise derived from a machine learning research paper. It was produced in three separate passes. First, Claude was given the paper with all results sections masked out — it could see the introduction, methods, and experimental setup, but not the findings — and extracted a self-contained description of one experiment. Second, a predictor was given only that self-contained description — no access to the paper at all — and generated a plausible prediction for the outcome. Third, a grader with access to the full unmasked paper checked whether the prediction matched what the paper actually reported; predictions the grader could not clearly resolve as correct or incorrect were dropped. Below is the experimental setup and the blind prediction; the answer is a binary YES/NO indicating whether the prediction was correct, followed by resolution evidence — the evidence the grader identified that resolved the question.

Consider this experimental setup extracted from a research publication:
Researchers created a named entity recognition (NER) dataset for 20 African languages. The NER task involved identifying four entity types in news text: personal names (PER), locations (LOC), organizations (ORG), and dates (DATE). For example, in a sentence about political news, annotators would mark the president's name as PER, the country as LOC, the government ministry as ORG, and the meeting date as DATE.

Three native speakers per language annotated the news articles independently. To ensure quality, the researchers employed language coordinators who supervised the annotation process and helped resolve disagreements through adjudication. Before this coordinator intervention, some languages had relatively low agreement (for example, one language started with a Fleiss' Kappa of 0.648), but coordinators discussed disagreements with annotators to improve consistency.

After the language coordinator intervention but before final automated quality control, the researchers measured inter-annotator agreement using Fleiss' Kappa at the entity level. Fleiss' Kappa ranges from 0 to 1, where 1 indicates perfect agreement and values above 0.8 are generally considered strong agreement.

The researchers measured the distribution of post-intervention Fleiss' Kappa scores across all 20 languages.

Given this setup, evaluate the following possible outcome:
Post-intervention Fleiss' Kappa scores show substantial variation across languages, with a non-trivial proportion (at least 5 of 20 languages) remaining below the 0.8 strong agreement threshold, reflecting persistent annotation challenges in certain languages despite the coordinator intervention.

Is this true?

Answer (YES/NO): NO